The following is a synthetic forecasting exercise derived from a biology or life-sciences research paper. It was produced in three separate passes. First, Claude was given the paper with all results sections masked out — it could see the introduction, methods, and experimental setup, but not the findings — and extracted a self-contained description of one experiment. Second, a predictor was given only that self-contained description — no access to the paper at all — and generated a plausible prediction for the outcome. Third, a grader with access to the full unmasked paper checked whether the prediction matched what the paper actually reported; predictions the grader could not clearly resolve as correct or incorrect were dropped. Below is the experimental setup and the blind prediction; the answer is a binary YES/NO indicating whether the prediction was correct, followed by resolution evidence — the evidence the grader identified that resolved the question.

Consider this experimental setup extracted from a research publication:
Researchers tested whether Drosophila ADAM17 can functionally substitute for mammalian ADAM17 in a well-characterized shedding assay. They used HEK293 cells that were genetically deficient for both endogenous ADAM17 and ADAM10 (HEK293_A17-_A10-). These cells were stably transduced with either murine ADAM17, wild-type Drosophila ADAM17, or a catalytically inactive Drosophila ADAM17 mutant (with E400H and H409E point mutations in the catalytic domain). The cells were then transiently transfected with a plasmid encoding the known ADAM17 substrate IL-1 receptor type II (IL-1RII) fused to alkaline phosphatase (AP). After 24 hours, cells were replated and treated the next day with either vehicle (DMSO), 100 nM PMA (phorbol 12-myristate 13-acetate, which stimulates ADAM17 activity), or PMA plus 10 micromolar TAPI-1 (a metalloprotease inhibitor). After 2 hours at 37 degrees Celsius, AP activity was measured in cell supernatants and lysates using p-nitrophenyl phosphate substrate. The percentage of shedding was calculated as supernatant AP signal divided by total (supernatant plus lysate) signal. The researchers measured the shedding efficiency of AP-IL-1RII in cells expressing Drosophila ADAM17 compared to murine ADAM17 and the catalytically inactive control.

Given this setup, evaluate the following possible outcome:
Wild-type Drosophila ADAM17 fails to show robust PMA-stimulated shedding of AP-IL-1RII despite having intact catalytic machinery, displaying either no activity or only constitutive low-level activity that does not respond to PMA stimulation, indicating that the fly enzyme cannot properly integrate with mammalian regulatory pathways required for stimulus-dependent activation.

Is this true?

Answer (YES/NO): NO